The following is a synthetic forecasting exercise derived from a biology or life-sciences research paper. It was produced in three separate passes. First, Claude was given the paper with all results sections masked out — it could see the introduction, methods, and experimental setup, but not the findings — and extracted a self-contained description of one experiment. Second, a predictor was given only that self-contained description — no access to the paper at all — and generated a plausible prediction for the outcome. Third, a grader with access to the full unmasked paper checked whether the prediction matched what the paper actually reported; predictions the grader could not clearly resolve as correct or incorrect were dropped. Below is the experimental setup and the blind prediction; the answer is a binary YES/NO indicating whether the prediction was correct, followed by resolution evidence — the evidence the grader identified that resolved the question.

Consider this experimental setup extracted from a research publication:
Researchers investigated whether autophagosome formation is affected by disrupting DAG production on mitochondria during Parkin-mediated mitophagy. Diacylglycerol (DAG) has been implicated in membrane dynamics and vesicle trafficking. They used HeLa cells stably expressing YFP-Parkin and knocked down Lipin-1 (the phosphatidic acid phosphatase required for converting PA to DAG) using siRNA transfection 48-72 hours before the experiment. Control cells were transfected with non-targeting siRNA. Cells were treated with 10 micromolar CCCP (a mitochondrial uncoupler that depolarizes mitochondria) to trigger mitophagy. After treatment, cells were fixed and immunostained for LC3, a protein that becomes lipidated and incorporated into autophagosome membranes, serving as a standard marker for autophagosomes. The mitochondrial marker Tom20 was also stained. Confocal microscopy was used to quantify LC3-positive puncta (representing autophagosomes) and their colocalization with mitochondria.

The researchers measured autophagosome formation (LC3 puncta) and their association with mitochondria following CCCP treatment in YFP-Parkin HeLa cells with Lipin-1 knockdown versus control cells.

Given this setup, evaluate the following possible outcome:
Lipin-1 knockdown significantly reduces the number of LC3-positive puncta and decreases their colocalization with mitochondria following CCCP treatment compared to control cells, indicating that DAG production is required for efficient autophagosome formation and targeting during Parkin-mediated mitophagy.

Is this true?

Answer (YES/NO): YES